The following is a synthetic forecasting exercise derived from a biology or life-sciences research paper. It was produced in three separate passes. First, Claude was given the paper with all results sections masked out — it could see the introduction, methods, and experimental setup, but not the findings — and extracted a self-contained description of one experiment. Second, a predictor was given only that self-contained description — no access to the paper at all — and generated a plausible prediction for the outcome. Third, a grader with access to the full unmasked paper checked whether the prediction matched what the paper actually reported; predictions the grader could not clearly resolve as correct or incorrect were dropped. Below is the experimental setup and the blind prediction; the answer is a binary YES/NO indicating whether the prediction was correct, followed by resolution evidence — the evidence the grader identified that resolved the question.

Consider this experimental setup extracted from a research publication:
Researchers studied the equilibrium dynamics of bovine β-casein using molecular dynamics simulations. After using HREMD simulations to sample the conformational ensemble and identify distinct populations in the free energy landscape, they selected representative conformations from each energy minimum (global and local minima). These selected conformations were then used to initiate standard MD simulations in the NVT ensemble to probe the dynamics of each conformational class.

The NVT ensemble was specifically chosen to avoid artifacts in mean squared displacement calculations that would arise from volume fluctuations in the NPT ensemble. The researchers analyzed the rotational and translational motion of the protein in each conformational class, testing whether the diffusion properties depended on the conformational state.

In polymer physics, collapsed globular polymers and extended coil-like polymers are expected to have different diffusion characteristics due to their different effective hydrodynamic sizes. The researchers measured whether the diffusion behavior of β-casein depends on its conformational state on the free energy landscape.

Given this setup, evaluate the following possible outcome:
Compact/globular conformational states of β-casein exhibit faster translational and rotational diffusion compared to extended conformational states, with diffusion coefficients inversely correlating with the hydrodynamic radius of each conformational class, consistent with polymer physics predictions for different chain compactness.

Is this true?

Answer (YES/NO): YES